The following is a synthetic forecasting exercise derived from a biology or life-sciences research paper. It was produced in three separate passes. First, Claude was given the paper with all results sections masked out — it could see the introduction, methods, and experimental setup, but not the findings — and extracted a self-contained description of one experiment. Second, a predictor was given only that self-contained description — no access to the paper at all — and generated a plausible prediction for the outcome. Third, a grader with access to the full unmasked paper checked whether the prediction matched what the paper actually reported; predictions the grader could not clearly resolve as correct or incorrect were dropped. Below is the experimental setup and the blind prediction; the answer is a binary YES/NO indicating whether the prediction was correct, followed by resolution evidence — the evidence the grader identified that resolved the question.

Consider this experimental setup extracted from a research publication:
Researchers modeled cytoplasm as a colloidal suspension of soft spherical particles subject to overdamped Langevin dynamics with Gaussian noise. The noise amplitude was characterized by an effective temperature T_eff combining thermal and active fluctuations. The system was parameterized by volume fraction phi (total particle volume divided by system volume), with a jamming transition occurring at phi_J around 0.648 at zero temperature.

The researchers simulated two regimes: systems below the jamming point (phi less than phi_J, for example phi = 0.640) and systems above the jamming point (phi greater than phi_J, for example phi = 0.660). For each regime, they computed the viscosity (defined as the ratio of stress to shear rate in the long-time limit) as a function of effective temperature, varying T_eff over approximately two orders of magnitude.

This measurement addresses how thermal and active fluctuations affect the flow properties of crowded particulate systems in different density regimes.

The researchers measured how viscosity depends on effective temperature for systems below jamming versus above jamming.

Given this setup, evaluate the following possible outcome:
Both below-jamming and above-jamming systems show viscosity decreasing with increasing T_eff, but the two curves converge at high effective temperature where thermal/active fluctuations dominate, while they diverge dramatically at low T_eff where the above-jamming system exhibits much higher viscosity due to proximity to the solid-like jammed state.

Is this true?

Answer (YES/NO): NO